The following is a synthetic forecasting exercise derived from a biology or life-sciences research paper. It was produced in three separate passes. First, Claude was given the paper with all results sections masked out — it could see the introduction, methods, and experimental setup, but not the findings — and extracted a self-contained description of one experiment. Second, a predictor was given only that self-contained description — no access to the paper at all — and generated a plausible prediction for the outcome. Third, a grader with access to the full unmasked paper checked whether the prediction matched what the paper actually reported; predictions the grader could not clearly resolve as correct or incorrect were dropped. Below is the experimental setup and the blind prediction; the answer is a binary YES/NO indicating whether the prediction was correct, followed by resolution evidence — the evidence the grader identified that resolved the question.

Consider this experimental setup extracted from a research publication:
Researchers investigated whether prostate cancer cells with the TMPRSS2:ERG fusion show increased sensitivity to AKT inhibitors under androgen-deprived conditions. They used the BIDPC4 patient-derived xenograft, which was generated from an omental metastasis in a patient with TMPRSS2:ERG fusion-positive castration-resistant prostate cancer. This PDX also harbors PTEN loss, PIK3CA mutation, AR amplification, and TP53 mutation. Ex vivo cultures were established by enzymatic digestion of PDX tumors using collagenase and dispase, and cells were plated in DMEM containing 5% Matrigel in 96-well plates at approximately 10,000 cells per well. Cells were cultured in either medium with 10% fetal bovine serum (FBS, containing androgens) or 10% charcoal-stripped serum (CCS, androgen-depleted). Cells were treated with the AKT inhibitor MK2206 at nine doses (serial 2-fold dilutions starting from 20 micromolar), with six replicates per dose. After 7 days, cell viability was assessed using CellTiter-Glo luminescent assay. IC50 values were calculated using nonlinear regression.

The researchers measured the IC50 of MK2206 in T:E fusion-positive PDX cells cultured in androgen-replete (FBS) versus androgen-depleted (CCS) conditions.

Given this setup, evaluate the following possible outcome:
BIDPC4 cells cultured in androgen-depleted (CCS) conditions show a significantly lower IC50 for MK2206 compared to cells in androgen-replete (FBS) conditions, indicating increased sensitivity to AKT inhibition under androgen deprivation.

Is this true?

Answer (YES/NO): YES